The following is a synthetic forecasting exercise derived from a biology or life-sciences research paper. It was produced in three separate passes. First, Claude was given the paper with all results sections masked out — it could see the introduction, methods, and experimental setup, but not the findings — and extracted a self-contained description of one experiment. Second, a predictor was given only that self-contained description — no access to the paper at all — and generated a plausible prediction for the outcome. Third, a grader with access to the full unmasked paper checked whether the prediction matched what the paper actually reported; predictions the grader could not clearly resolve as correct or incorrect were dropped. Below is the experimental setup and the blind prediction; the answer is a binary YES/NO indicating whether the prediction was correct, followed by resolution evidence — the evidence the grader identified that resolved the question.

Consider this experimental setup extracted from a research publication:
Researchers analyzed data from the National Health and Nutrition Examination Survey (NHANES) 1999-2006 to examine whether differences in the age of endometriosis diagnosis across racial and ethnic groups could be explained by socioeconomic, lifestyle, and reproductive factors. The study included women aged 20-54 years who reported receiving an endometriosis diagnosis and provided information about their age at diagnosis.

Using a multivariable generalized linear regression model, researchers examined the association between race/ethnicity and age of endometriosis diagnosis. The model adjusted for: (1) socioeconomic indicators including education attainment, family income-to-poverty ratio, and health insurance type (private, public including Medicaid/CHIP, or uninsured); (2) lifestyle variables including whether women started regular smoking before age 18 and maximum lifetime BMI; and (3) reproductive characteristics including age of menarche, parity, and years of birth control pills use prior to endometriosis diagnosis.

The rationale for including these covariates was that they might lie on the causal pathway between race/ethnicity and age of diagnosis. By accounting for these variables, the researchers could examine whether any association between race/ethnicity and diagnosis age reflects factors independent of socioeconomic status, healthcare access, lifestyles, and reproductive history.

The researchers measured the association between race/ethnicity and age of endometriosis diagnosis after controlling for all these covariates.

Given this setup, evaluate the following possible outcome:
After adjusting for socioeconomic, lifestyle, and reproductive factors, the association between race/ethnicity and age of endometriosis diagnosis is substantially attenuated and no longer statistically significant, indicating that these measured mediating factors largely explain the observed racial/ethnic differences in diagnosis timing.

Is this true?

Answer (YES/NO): NO